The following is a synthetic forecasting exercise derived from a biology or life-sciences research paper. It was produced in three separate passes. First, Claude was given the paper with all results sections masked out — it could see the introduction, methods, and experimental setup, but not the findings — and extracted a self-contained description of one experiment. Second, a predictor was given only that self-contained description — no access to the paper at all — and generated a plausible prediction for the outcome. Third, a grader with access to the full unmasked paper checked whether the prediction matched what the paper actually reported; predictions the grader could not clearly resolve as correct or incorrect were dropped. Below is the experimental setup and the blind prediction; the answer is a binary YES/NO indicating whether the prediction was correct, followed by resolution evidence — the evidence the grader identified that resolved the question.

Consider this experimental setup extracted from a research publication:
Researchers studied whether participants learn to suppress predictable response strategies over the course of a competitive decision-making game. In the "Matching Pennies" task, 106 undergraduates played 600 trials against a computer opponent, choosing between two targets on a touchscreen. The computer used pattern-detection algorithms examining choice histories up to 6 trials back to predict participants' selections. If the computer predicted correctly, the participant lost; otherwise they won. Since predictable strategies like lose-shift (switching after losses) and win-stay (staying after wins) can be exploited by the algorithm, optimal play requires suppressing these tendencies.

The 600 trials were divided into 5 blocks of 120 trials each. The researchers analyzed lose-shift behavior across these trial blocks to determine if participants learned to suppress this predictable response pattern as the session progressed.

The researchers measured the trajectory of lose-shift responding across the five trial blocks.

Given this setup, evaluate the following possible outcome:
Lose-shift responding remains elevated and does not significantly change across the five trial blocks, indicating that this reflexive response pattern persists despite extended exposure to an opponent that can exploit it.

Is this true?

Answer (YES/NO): NO